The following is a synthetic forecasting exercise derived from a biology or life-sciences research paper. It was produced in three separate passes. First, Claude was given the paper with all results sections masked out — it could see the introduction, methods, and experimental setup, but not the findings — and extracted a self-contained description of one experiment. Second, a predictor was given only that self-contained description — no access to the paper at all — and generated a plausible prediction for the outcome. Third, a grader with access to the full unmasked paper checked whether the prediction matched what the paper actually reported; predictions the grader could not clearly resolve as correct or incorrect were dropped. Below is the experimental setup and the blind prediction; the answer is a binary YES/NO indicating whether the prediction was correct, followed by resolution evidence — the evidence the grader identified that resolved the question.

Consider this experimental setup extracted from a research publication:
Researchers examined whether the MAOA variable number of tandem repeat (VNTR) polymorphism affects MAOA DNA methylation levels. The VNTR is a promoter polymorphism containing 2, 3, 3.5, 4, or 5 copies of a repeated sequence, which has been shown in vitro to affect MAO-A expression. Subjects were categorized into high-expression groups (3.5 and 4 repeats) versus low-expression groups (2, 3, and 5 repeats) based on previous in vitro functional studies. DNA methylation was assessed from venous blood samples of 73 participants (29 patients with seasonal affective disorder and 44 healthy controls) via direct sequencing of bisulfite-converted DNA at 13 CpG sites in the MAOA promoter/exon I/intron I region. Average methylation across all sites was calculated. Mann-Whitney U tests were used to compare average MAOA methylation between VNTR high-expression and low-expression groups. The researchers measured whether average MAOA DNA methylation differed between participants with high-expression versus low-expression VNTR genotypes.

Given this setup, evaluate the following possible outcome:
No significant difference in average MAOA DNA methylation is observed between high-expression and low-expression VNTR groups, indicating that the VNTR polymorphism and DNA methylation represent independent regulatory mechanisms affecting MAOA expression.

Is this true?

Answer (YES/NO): YES